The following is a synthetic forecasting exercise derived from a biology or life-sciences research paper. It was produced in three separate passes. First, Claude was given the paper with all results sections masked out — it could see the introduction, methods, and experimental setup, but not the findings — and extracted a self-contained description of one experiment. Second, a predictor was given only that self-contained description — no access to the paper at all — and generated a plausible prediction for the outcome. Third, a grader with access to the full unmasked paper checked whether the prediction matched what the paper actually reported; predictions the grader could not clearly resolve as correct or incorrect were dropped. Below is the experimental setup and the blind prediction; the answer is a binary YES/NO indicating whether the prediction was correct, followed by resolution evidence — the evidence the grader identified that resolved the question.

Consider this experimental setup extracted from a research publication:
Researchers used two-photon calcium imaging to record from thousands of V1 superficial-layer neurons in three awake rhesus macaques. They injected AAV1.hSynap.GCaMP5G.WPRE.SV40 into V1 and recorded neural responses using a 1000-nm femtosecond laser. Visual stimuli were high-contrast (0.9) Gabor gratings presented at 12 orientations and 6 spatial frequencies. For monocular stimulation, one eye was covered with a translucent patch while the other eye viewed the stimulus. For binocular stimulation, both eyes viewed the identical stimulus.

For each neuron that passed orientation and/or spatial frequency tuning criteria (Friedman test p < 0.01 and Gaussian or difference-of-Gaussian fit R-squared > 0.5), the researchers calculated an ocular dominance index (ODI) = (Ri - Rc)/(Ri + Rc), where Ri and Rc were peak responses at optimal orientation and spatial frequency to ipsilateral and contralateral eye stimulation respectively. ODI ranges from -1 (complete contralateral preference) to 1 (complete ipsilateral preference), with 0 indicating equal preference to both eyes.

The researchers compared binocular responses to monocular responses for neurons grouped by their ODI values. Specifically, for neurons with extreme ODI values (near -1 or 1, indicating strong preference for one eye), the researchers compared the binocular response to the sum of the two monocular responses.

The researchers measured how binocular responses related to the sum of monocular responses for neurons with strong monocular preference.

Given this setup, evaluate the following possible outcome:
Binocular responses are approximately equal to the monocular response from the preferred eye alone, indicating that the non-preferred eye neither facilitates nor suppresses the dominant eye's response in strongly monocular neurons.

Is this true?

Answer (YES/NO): NO